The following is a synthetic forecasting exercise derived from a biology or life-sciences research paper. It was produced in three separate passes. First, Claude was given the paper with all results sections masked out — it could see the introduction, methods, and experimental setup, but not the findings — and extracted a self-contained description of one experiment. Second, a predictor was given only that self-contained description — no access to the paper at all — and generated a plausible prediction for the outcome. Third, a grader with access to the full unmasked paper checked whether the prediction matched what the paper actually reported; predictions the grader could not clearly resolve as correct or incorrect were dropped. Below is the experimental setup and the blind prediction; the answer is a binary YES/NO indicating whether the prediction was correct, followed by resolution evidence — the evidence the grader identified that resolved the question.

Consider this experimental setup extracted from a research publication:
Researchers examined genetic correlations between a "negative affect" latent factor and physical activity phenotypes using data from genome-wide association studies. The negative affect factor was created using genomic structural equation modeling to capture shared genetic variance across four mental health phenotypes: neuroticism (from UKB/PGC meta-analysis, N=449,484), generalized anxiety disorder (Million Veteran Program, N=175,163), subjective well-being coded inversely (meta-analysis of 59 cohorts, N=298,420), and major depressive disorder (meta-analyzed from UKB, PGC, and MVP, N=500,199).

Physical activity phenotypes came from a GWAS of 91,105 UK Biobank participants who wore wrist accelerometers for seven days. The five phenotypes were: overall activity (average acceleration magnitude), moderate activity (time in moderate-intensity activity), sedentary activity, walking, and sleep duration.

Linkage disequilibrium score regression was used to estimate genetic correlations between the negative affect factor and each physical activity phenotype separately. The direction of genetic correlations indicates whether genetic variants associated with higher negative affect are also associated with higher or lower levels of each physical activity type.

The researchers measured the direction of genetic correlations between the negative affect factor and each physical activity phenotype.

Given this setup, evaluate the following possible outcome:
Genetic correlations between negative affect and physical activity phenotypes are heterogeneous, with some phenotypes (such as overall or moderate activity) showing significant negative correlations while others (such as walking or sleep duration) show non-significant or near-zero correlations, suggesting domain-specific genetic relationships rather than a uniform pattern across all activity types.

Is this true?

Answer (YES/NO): NO